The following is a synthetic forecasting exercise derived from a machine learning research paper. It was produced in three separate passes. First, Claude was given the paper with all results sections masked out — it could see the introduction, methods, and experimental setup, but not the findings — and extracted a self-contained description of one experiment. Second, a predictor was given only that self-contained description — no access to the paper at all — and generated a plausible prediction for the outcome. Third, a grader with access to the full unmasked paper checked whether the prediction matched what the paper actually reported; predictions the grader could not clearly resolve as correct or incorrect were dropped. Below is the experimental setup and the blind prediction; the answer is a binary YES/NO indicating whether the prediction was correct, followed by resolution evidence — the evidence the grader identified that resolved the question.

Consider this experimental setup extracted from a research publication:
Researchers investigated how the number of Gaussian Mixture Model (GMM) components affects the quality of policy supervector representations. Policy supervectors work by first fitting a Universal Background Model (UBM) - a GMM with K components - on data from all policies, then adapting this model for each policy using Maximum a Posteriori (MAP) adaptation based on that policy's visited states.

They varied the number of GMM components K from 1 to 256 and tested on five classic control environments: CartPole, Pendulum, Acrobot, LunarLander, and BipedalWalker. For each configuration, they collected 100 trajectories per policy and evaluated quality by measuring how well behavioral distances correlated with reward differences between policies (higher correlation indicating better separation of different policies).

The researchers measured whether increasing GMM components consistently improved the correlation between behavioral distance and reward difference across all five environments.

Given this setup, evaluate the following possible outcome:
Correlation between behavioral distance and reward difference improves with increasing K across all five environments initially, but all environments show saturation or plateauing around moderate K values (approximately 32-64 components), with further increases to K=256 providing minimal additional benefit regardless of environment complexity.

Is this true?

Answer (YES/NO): NO